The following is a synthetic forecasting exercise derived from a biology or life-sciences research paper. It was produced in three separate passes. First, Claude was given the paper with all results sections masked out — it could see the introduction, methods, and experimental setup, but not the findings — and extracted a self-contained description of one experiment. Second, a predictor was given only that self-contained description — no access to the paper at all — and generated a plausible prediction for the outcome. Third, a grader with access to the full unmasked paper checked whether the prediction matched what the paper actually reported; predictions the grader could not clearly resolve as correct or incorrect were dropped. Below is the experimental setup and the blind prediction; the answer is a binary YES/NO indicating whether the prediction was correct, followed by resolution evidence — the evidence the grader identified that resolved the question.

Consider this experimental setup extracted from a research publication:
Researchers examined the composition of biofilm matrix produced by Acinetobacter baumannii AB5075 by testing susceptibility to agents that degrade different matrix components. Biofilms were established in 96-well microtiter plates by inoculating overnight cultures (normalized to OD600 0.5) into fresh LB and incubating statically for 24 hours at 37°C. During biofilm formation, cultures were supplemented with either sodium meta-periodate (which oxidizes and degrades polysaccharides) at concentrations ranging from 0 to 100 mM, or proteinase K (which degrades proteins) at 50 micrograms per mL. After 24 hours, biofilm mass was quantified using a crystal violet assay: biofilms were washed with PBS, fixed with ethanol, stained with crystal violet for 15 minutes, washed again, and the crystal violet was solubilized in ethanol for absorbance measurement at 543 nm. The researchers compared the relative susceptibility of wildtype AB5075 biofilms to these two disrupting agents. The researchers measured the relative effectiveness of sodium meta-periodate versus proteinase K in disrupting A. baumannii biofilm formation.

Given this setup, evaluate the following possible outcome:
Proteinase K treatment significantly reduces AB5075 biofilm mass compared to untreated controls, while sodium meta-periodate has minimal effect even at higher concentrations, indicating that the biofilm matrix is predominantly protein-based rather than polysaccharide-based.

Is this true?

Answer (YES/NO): NO